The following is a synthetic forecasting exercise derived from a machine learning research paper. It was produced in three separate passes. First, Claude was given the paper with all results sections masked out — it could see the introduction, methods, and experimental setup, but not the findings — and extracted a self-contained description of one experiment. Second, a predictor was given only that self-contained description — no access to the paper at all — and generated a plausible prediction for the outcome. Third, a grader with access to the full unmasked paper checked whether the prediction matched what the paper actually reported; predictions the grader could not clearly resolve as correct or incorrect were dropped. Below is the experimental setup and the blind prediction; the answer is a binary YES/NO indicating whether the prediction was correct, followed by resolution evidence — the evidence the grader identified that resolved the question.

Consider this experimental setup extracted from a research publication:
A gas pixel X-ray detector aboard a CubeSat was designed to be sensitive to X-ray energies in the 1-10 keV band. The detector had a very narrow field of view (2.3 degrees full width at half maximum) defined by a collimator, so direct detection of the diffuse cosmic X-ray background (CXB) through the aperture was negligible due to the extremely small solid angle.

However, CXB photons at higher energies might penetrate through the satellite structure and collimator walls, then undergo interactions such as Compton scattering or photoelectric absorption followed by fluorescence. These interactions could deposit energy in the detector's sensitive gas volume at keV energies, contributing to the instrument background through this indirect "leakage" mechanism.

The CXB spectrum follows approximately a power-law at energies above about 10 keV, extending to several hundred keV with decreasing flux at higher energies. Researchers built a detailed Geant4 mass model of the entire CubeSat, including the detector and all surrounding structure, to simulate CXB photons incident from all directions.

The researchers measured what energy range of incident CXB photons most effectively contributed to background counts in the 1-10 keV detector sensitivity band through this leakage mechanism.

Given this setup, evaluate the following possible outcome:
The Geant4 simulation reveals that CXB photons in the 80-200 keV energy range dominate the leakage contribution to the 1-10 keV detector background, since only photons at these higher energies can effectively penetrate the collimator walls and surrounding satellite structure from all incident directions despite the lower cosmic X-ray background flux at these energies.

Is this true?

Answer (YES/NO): NO